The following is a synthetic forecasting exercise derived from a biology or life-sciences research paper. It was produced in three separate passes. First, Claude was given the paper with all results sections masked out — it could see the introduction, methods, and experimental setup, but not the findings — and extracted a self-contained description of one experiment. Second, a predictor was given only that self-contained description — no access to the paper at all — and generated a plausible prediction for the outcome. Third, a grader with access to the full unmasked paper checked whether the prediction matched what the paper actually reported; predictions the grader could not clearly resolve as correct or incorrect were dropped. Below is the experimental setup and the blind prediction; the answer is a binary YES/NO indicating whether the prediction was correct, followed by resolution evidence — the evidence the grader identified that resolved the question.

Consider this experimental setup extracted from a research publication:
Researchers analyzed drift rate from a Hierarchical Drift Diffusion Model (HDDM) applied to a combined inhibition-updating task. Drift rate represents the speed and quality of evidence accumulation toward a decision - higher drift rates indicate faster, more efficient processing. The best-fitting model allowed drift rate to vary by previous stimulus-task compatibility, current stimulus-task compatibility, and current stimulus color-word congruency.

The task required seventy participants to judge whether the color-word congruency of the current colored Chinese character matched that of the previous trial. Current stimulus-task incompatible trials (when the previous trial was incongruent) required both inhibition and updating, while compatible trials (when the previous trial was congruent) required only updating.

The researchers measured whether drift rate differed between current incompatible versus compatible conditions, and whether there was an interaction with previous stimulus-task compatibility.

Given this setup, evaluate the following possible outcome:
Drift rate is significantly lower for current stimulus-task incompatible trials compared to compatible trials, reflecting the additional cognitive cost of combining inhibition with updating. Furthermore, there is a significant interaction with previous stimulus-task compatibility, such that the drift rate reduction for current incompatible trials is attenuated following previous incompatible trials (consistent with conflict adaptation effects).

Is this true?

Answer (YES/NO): YES